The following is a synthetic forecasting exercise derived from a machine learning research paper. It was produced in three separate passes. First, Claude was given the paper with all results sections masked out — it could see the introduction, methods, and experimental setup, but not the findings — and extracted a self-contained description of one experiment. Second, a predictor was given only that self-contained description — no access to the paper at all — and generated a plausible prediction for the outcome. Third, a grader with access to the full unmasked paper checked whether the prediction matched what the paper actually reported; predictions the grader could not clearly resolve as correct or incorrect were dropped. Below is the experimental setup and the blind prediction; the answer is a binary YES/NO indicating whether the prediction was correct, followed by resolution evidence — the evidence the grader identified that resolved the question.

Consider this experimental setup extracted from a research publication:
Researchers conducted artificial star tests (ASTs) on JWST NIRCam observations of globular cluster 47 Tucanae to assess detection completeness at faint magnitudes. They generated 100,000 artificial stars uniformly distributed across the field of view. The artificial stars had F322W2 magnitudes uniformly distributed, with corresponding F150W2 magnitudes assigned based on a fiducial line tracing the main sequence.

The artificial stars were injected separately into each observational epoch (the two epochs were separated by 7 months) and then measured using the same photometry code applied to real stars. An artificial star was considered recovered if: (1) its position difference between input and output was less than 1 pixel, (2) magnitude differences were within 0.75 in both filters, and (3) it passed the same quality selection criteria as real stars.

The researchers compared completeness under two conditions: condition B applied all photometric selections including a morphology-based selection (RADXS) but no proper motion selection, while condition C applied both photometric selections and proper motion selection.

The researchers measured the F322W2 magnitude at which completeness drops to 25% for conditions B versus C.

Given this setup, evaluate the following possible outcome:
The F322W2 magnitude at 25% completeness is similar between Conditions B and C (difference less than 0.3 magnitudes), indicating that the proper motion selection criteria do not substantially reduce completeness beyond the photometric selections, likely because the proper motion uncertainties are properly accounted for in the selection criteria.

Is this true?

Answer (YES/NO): NO